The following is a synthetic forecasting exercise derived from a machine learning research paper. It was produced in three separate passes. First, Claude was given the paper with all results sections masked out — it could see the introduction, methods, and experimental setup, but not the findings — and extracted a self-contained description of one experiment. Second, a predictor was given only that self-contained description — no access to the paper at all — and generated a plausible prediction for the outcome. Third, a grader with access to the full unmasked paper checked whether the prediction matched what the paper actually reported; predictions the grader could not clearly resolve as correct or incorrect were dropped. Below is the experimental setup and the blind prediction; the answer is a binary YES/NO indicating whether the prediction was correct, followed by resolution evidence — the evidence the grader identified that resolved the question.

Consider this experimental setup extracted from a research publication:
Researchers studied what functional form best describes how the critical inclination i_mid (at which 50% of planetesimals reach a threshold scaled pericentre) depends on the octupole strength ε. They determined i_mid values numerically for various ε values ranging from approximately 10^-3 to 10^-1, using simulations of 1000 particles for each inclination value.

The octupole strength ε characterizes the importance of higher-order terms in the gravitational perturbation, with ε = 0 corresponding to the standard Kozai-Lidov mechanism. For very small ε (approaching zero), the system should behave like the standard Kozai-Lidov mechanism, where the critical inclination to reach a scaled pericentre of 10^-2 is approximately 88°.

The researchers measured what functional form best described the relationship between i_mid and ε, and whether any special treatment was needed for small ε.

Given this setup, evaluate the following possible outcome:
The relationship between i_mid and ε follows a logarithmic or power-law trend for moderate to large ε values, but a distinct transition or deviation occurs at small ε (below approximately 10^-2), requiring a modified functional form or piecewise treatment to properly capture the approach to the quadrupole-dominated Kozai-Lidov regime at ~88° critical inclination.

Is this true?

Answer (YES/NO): NO